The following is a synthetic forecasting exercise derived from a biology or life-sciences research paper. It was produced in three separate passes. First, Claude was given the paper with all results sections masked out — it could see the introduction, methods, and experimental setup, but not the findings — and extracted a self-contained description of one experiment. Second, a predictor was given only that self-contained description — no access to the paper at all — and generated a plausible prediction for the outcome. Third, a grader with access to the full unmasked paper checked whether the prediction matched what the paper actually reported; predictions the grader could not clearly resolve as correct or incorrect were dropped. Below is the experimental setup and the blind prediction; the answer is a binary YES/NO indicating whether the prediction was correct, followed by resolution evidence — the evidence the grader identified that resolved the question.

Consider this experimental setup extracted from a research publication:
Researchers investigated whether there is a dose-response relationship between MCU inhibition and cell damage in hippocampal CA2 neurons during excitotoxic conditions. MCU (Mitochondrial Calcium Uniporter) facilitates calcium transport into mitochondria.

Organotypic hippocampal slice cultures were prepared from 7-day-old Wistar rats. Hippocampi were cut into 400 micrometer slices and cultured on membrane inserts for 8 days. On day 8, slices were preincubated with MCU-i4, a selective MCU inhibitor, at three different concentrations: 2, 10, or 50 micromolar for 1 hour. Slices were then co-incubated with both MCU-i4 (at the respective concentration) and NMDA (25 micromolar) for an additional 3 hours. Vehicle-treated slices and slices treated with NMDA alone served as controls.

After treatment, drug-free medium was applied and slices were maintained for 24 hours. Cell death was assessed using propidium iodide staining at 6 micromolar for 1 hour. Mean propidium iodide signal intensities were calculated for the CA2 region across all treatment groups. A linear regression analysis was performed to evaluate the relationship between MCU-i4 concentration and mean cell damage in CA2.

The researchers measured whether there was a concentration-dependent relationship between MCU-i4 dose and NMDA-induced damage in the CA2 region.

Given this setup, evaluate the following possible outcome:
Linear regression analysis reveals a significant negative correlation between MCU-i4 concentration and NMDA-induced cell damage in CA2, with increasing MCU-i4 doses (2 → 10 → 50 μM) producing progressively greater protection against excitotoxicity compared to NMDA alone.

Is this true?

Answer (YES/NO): NO